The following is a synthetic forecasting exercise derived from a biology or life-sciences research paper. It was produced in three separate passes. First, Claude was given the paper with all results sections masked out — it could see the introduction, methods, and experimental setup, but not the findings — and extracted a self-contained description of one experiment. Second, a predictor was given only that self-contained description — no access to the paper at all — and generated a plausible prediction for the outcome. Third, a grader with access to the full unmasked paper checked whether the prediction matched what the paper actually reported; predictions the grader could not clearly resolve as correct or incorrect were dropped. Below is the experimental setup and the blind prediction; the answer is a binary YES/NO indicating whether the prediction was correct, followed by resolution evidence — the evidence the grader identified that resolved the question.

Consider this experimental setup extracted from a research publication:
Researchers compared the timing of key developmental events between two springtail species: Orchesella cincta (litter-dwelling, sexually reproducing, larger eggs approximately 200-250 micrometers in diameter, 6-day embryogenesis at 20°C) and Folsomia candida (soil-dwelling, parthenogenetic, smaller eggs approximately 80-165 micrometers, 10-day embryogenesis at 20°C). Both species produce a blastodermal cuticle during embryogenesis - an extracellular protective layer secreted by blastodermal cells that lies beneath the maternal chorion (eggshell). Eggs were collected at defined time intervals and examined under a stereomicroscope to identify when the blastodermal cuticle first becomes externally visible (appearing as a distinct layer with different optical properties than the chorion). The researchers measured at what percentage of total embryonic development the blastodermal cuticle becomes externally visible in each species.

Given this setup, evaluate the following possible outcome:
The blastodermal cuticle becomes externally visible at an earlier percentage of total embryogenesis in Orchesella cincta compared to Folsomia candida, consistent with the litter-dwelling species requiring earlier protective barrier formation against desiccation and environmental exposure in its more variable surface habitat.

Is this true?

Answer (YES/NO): YES